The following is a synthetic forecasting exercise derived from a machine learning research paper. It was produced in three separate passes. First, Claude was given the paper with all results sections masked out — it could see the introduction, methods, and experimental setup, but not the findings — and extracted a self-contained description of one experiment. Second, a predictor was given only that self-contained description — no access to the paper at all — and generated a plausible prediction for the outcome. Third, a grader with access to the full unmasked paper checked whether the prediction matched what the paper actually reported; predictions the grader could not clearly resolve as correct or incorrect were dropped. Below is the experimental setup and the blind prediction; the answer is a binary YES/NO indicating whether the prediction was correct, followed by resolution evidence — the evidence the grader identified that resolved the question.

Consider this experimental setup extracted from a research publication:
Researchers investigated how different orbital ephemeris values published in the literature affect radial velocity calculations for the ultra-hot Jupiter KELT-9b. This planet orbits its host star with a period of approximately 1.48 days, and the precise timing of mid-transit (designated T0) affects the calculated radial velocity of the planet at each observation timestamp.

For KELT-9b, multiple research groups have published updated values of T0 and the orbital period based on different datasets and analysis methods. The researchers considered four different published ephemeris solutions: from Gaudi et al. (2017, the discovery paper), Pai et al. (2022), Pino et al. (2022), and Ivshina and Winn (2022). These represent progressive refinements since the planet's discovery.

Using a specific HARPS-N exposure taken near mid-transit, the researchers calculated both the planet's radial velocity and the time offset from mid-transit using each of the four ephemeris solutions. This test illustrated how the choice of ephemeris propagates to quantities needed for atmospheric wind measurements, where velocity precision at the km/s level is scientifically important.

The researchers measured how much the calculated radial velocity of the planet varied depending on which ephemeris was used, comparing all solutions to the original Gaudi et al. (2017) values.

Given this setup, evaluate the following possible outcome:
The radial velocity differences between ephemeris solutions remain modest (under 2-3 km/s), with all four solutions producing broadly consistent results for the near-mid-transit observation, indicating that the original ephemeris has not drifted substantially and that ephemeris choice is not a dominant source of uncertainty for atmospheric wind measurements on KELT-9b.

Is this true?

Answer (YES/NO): NO